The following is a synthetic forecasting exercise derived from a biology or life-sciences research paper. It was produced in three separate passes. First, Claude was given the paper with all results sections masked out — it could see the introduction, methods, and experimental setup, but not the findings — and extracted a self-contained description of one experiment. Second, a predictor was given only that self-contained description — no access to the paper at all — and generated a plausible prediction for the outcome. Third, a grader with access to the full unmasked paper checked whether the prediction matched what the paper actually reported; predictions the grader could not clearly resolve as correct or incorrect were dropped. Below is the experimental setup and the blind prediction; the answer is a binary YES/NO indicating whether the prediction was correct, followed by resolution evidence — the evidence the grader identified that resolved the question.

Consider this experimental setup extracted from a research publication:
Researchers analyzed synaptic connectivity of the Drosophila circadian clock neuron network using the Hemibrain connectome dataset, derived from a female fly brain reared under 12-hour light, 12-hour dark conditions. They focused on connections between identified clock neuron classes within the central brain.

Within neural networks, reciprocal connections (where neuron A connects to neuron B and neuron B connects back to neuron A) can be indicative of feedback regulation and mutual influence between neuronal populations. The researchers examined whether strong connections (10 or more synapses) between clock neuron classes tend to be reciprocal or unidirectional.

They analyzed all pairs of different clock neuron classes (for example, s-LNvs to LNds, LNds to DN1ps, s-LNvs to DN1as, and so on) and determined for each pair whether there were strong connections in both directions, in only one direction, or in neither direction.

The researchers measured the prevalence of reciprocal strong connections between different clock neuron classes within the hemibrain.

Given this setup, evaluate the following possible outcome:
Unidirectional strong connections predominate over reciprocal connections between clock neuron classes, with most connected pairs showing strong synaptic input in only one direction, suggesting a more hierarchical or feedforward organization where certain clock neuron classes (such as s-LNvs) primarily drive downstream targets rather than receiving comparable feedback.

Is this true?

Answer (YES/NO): NO